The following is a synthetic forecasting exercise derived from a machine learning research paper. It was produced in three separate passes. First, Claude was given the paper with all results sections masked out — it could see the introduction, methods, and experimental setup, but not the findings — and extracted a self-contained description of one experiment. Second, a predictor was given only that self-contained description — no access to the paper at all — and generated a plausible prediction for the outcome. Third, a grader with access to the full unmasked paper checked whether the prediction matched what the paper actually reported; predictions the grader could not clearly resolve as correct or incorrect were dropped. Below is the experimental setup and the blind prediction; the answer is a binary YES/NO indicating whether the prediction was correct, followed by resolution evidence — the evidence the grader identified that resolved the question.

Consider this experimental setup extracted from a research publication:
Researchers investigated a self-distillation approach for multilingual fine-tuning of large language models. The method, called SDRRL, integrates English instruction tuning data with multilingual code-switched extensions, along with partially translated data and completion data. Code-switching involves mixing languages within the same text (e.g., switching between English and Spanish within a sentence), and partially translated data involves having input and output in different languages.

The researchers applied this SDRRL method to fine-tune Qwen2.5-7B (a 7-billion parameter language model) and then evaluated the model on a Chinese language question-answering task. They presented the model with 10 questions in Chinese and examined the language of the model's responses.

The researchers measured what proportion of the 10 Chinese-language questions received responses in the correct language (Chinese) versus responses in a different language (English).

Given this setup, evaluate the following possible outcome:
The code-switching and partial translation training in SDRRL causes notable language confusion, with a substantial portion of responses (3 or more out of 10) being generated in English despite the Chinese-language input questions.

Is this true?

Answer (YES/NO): YES